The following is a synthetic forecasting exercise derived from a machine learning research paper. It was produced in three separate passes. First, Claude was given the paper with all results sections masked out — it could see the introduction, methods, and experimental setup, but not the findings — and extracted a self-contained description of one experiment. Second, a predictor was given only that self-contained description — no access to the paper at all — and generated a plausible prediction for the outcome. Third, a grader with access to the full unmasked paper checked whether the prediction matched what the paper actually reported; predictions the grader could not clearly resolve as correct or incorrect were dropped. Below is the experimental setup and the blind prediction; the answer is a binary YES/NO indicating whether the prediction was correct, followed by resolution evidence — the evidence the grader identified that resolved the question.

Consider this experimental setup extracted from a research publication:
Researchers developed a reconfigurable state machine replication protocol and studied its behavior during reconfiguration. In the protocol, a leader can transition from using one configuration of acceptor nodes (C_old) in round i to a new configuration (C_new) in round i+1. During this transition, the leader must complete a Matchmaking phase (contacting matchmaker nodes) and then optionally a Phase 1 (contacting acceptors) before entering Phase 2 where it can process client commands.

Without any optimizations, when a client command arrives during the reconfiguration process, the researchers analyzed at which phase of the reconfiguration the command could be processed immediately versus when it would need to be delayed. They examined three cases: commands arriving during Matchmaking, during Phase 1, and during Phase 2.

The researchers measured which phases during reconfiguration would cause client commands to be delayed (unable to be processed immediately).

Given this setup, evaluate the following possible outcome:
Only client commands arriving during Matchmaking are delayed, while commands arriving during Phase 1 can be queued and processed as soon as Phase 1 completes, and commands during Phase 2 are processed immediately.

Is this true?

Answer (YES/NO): NO